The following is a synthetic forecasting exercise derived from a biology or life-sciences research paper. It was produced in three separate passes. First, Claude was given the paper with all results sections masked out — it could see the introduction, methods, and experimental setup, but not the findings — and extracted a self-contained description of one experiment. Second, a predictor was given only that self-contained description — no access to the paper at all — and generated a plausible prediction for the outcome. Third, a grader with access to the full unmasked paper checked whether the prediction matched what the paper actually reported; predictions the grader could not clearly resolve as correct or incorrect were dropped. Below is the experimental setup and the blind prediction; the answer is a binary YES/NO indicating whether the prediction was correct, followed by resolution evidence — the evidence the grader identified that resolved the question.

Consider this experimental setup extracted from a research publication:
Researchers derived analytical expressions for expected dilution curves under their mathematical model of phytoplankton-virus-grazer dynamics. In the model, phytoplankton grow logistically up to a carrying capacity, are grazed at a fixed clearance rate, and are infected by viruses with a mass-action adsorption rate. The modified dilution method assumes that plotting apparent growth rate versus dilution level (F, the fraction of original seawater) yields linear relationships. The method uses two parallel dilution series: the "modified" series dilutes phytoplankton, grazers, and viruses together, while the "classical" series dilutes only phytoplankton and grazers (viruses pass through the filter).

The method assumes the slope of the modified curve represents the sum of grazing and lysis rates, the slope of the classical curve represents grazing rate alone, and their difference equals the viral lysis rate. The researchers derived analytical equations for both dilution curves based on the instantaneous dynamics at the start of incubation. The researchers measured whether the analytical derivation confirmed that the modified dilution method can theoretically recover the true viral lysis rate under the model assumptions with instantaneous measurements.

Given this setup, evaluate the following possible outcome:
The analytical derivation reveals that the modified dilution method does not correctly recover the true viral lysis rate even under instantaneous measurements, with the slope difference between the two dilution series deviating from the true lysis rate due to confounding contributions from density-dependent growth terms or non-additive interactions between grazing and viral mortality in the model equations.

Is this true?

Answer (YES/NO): NO